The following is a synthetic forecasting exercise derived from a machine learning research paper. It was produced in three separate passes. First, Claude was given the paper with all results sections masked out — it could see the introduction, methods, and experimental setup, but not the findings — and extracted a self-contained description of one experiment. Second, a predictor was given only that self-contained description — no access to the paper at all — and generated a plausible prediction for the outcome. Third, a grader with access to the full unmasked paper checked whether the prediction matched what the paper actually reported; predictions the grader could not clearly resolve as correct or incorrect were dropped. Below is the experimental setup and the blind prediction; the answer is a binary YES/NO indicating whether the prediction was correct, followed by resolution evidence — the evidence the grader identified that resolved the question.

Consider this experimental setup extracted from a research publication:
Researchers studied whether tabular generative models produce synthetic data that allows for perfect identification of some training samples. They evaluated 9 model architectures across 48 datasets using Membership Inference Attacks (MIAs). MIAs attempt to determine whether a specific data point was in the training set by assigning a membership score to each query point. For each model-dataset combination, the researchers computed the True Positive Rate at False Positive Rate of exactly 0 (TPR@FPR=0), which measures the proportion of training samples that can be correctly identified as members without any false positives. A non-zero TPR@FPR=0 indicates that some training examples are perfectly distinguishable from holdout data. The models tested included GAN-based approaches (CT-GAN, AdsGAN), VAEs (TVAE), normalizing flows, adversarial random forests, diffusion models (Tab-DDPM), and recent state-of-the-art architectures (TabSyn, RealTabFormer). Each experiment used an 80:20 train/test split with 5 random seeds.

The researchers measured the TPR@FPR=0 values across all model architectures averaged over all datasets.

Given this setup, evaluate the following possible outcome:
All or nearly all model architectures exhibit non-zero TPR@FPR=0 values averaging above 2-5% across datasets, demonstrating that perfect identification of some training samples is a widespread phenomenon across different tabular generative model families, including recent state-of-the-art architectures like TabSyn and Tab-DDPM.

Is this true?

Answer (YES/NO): YES